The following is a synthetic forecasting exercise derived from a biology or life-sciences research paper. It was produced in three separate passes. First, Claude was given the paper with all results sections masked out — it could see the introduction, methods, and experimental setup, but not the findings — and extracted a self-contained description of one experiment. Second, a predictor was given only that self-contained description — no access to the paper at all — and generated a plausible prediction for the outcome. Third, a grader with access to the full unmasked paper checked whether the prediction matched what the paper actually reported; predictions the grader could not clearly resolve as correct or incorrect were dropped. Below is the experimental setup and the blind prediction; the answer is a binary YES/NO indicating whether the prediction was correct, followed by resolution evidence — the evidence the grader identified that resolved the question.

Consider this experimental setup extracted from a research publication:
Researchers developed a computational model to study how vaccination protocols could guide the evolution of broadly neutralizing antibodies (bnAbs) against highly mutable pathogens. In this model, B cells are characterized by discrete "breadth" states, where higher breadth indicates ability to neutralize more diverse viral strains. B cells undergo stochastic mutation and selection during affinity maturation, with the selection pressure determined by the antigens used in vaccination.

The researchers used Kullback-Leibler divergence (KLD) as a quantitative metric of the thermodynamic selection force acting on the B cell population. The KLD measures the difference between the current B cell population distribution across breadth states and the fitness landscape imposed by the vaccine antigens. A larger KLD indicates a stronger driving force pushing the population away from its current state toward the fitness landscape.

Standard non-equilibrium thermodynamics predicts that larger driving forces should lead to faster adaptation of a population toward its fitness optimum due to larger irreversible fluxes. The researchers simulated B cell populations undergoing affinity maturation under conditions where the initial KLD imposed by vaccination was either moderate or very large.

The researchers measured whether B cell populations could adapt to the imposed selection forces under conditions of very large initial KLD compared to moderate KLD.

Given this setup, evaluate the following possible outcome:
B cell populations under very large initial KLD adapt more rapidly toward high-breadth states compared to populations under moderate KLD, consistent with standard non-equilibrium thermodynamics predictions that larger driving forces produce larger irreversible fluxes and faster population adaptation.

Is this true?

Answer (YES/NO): NO